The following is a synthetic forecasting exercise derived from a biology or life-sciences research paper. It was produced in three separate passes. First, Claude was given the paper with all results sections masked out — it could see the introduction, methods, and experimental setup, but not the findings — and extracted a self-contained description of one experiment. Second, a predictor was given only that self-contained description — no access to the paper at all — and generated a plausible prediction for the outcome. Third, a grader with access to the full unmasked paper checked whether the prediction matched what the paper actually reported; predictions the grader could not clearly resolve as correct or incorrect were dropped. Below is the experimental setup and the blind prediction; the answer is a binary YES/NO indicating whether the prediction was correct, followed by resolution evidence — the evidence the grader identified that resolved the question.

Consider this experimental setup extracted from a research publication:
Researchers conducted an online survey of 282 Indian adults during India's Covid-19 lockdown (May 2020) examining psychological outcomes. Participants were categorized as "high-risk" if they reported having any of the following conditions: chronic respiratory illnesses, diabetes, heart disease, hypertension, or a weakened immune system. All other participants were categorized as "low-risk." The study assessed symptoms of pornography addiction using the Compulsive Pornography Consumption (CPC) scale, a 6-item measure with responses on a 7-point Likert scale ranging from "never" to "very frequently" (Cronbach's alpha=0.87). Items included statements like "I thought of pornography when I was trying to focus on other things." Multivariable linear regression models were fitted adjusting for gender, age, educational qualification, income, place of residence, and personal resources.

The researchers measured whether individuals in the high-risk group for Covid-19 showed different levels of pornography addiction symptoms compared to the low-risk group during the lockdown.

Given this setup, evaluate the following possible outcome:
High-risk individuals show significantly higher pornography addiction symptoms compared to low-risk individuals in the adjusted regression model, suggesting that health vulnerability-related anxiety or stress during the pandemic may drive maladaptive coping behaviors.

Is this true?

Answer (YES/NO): YES